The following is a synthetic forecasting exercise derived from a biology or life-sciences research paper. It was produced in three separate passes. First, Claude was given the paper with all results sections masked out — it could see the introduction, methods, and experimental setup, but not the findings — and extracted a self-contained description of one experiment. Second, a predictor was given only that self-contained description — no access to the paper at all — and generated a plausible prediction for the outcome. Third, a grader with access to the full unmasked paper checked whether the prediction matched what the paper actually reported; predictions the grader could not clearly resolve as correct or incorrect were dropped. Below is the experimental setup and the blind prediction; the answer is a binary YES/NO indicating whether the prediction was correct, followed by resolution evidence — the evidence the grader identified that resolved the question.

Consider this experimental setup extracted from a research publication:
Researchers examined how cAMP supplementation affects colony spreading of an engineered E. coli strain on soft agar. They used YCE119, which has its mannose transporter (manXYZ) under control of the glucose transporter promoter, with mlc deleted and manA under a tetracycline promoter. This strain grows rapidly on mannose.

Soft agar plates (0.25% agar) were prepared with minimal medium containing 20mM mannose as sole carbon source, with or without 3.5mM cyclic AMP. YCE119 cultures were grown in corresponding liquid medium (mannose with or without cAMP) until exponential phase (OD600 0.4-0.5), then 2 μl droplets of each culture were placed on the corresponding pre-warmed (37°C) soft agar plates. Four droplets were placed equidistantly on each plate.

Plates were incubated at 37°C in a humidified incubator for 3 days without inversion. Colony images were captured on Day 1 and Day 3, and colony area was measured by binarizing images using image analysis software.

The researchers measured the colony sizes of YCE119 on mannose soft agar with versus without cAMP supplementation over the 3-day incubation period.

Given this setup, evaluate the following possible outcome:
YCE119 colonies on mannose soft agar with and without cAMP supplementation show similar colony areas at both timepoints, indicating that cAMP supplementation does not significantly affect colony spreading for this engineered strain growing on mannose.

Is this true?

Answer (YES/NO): NO